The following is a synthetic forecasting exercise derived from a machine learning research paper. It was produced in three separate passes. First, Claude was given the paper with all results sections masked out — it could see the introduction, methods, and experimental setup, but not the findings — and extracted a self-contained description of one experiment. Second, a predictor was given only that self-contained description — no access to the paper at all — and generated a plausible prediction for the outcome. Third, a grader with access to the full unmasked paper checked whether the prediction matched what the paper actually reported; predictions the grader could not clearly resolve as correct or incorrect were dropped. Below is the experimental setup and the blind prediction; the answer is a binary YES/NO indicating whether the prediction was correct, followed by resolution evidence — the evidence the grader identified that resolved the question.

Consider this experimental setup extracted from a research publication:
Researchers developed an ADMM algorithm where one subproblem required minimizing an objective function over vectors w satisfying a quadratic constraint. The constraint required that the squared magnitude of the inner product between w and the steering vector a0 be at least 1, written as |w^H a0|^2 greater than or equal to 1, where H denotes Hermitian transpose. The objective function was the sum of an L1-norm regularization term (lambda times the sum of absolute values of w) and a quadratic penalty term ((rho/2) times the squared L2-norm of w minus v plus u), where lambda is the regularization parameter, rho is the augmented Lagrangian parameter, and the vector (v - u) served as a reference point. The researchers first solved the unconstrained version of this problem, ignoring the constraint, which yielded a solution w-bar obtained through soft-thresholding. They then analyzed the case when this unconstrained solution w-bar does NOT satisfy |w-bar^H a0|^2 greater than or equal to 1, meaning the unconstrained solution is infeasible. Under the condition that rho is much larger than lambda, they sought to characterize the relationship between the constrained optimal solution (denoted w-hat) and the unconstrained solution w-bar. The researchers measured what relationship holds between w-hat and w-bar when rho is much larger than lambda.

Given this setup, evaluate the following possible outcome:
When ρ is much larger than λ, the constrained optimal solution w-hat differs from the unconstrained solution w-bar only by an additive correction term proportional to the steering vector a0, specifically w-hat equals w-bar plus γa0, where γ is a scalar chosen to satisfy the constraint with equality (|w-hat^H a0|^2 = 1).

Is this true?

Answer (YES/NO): YES